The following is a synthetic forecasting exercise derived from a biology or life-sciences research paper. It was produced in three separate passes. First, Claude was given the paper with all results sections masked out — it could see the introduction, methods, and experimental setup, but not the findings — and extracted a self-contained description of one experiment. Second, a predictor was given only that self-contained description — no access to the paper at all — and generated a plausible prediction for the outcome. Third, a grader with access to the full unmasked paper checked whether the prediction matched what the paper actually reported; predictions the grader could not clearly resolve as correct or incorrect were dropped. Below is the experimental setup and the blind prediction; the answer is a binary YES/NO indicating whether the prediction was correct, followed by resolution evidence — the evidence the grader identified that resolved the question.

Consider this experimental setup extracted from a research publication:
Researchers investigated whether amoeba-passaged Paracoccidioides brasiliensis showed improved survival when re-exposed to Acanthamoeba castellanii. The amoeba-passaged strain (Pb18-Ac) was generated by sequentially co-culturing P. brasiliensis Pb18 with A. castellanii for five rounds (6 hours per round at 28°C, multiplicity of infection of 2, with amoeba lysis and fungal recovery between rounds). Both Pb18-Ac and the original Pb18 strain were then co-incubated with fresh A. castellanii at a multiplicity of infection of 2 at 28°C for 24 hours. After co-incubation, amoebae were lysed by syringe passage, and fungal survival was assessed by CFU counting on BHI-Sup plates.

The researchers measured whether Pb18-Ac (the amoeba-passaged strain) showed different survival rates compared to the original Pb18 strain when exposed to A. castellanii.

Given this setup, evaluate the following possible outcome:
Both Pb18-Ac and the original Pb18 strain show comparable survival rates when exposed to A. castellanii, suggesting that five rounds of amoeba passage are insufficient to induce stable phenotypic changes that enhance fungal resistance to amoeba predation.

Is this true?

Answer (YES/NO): NO